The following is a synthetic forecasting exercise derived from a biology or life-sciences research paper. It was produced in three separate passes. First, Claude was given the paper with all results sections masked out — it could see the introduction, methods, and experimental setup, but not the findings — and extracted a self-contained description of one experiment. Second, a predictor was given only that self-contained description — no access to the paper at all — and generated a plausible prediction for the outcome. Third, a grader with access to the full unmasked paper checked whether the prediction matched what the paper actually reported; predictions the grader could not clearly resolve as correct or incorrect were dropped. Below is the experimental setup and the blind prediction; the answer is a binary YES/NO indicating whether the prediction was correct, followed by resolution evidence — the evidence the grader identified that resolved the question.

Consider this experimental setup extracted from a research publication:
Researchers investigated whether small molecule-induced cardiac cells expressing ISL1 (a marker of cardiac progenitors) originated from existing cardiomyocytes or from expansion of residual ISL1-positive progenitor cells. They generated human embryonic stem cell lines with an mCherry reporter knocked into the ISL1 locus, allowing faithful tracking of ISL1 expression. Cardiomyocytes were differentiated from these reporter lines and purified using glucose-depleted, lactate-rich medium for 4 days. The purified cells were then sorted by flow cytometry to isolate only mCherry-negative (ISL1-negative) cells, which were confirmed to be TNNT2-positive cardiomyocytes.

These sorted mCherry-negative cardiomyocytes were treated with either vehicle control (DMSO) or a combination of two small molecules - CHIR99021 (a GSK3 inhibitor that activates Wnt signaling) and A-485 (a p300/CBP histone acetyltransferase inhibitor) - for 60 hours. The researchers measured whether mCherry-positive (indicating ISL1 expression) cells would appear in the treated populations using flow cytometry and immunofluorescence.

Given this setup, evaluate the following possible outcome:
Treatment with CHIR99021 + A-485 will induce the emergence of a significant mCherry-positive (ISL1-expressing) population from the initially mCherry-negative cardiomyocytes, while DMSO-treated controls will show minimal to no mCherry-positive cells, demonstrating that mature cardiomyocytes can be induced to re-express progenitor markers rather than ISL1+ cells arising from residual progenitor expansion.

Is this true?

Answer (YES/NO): YES